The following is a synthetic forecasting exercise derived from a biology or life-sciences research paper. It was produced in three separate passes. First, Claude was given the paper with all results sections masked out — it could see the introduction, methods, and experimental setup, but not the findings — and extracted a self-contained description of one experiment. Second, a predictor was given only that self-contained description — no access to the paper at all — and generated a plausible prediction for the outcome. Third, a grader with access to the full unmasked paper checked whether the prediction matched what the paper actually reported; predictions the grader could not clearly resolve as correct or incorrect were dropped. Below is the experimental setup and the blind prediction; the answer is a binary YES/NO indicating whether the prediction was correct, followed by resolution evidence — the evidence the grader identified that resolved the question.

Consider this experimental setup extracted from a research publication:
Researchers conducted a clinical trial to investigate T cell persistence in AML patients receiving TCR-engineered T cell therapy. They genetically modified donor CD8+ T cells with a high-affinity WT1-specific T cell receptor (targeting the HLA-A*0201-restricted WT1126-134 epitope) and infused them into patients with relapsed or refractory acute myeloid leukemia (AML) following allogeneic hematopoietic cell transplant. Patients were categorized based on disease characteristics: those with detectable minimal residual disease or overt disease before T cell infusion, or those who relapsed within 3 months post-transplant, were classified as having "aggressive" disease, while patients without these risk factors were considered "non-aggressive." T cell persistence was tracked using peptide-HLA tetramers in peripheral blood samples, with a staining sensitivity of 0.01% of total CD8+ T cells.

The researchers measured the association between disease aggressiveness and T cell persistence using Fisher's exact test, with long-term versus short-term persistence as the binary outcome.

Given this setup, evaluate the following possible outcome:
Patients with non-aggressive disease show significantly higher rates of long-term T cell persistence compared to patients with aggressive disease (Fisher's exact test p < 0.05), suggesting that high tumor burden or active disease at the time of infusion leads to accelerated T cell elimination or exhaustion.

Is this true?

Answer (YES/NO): NO